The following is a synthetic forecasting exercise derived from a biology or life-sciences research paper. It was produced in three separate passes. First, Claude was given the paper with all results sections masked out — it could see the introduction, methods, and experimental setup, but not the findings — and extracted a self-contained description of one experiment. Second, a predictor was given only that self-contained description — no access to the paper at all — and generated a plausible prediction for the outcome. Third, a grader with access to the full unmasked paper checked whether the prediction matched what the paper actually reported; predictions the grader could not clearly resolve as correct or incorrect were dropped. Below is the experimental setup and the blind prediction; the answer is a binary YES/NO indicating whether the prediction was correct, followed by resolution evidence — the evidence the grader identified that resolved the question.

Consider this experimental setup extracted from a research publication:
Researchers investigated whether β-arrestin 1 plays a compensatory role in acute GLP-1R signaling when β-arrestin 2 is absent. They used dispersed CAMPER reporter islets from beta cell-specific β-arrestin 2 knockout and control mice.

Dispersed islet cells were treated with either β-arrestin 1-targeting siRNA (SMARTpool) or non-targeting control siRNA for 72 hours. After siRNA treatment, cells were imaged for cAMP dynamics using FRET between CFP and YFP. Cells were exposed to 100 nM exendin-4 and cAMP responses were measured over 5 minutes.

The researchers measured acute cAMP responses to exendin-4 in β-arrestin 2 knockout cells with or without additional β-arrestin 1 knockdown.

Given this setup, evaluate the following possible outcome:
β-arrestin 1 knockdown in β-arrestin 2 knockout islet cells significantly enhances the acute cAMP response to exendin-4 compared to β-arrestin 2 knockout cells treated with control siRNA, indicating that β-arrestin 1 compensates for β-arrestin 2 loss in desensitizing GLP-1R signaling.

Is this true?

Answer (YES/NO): YES